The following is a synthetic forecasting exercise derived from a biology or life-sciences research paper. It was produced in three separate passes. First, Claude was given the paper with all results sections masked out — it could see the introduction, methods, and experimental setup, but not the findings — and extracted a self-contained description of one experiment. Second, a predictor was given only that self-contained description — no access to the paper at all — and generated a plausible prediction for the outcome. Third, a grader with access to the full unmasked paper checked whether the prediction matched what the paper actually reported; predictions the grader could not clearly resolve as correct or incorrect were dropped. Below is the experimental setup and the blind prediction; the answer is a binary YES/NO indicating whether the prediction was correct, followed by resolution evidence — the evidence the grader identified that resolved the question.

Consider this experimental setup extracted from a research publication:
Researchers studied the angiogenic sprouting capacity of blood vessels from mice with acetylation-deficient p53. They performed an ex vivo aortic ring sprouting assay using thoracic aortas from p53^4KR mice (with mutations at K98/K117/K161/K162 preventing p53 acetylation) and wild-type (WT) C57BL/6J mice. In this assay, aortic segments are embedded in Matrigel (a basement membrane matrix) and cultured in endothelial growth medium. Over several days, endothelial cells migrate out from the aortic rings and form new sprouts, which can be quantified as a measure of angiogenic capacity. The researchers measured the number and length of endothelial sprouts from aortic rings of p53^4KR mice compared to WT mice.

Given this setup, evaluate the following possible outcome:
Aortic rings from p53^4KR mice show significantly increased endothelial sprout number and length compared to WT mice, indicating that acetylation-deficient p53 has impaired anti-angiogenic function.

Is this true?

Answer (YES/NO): YES